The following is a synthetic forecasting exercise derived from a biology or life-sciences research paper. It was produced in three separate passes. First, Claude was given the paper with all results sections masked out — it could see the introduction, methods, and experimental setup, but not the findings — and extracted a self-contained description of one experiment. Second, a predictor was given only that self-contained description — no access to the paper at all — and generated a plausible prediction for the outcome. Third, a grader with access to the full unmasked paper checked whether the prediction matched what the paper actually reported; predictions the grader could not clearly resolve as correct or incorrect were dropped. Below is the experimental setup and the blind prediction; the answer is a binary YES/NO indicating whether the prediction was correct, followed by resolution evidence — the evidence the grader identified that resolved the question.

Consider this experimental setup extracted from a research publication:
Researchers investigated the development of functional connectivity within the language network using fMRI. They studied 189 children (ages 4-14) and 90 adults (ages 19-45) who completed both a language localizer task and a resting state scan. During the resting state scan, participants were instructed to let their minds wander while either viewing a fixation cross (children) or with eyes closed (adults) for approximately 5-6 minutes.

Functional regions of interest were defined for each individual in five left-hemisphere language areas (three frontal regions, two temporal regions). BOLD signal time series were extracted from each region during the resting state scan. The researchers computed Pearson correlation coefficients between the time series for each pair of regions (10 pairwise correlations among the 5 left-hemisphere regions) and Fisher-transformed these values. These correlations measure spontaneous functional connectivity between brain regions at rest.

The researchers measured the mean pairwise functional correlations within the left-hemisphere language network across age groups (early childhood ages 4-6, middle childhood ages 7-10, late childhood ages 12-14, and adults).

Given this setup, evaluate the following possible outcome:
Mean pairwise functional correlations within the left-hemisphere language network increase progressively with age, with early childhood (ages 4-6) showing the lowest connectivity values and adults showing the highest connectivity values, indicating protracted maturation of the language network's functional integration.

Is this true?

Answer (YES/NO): NO